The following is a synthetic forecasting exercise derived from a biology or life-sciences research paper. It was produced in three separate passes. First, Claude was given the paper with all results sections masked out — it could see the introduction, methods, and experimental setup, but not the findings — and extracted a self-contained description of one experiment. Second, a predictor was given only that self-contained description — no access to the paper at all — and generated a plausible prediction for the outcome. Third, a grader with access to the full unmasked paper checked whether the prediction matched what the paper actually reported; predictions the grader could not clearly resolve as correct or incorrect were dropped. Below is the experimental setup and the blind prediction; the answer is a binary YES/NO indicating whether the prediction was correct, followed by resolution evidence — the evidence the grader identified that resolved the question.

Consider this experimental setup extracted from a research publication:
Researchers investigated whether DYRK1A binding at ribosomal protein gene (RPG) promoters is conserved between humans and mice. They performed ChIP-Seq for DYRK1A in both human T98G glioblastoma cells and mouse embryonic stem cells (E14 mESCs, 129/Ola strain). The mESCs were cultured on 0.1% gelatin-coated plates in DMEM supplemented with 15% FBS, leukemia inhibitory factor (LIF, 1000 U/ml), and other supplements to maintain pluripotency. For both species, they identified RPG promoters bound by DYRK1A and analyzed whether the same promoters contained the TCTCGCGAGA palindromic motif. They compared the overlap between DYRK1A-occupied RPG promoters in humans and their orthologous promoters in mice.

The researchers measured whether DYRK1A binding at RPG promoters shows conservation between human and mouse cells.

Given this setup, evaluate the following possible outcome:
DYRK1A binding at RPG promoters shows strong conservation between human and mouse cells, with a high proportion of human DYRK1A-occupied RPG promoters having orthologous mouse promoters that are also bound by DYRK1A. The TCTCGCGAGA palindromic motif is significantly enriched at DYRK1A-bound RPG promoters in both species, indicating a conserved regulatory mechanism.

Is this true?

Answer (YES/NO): YES